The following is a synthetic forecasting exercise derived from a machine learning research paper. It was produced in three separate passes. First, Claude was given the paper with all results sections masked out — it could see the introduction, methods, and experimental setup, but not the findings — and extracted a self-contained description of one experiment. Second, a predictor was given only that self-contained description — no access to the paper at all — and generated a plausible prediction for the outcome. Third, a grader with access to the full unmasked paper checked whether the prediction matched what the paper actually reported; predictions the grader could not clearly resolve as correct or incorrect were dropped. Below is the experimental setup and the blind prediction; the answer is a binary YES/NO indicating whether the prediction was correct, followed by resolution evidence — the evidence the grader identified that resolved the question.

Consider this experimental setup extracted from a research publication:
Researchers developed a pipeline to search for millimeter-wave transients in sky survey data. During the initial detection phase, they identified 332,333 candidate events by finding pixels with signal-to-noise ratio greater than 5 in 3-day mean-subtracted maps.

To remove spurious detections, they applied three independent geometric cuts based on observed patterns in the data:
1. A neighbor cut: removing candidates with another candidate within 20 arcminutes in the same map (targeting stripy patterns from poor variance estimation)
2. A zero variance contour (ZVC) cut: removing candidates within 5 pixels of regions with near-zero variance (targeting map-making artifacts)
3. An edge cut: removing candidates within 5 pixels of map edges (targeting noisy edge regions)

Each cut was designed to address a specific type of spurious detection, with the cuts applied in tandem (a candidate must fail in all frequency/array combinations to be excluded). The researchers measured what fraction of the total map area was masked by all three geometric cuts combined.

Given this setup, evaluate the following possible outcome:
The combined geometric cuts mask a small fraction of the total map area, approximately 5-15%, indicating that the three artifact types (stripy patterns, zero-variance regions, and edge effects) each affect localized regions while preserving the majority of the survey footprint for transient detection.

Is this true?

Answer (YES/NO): NO